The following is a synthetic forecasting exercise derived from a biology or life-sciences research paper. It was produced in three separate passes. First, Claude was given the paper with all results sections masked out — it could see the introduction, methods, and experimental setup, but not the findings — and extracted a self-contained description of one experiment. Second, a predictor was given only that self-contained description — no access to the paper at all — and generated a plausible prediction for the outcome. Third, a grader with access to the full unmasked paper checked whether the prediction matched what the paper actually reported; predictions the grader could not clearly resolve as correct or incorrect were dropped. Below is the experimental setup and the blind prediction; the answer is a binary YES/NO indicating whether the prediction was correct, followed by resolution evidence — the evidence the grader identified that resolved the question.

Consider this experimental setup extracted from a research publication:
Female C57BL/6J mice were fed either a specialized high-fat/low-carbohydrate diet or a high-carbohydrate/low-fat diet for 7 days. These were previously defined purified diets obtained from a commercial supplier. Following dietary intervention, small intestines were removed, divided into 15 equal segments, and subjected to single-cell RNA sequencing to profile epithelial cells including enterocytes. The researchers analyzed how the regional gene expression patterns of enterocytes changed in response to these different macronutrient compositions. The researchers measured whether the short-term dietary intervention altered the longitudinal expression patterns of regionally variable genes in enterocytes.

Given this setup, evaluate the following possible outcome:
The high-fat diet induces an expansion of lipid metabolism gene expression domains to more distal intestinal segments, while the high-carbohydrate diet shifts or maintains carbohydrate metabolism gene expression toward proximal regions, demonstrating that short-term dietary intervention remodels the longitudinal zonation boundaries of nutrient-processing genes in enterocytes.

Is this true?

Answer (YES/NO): NO